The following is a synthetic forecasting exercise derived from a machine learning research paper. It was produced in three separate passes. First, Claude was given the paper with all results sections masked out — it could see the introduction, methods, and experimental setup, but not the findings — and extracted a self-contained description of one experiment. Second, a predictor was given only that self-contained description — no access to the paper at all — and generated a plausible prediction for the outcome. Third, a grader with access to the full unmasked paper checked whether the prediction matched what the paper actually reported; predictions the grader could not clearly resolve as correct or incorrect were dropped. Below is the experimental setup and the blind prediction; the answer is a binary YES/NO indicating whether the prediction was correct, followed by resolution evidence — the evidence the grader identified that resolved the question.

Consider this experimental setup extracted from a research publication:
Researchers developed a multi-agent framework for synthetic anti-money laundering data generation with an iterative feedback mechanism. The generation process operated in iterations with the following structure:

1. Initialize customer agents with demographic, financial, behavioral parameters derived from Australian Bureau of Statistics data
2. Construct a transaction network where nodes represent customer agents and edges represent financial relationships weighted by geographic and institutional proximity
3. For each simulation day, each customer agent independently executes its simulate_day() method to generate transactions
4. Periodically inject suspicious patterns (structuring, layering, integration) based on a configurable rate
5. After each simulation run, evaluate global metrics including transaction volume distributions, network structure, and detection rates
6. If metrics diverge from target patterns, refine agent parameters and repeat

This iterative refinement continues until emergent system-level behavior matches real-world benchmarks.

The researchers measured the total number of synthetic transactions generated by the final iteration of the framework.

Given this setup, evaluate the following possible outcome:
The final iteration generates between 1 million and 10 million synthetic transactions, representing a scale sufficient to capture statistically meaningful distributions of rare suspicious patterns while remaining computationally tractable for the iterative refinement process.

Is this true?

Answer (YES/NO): YES